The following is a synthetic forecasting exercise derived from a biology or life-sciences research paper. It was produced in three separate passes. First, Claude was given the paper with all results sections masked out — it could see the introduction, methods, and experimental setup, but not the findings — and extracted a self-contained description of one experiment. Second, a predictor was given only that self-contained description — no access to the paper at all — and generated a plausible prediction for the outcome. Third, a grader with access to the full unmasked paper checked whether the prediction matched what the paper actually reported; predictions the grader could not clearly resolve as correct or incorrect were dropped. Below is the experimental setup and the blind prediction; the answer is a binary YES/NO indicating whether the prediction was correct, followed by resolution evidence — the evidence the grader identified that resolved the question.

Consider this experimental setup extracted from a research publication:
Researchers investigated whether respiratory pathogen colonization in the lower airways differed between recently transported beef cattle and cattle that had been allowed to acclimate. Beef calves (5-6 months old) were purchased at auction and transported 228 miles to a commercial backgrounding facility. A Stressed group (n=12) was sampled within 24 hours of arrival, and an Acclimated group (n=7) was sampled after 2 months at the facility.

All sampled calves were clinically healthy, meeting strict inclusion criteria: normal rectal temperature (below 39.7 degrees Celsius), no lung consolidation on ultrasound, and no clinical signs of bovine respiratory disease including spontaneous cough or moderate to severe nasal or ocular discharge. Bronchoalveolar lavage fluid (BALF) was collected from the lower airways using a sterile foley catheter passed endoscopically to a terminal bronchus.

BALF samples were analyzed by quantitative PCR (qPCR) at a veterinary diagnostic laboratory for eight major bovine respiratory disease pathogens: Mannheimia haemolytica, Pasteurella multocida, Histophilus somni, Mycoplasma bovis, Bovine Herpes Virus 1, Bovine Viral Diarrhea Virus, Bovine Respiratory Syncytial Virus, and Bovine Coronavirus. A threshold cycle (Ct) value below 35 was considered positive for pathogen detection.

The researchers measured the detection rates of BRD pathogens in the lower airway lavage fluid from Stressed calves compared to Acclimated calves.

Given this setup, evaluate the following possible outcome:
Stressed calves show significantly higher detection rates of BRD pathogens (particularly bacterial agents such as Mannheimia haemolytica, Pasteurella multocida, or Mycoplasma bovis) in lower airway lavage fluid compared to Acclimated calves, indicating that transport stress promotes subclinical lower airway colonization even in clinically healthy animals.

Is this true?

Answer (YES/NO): NO